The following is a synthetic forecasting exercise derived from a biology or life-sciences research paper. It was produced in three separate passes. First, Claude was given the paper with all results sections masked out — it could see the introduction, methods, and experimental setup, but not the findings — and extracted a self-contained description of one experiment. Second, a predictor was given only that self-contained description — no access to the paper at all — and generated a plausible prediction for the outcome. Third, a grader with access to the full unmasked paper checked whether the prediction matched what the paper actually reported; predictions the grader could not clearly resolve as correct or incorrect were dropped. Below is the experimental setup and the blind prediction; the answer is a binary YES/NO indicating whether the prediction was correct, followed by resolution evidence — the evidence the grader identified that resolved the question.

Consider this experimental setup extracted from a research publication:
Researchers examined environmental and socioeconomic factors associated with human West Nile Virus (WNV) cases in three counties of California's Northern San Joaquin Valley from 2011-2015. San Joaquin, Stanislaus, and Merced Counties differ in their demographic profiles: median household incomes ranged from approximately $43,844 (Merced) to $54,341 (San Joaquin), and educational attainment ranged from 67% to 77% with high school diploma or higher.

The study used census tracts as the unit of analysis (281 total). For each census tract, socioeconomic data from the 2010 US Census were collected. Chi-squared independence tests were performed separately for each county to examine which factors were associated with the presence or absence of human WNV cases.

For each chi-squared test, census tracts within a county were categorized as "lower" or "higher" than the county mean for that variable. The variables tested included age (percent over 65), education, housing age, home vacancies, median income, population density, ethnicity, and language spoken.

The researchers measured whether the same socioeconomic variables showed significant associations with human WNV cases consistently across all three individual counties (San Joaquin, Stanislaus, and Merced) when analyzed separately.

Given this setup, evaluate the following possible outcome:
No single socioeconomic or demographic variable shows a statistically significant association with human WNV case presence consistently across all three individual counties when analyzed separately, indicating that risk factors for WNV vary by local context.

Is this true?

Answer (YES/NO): YES